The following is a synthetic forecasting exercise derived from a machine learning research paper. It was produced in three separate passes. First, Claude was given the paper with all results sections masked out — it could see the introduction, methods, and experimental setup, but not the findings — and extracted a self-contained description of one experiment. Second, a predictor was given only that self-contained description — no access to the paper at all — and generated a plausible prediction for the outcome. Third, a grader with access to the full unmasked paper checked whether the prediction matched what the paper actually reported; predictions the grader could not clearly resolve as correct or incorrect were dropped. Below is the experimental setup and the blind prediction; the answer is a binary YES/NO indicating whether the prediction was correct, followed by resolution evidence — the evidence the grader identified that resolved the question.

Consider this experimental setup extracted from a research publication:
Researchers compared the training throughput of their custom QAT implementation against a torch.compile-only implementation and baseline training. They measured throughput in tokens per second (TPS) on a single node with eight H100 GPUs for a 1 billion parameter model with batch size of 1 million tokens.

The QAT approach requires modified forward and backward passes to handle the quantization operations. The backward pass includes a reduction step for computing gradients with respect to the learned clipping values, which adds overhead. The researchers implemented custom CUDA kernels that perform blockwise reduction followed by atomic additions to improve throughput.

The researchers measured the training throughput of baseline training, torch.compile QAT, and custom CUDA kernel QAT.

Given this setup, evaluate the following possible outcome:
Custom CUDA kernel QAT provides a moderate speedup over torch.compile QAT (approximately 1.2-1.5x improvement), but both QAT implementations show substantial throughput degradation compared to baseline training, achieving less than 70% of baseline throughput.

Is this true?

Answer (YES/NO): NO